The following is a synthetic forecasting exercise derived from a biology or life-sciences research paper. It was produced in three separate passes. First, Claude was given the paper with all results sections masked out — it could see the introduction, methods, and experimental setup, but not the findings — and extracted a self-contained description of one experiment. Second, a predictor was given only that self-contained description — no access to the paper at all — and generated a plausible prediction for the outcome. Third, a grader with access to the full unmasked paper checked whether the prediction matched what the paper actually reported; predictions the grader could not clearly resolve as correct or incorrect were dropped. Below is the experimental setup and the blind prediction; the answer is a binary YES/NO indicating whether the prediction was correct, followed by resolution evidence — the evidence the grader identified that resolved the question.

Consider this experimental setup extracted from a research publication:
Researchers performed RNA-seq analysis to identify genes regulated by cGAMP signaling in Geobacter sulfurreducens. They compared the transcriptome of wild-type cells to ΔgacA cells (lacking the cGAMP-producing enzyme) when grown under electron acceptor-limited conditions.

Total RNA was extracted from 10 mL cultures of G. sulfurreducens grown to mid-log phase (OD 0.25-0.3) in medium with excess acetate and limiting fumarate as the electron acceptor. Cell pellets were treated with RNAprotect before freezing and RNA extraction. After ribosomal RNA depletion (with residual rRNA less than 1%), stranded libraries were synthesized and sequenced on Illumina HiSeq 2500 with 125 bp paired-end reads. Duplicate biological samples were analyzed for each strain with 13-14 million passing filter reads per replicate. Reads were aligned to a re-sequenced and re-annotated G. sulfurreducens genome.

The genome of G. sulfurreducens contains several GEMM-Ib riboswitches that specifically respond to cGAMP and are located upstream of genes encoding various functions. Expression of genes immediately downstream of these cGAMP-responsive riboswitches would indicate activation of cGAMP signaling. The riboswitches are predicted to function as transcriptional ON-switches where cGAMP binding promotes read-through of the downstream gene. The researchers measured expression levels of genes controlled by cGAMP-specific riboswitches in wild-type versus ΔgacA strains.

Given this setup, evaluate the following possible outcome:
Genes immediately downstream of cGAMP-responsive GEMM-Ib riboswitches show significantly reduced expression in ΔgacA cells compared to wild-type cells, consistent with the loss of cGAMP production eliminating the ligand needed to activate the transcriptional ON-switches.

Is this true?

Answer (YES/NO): YES